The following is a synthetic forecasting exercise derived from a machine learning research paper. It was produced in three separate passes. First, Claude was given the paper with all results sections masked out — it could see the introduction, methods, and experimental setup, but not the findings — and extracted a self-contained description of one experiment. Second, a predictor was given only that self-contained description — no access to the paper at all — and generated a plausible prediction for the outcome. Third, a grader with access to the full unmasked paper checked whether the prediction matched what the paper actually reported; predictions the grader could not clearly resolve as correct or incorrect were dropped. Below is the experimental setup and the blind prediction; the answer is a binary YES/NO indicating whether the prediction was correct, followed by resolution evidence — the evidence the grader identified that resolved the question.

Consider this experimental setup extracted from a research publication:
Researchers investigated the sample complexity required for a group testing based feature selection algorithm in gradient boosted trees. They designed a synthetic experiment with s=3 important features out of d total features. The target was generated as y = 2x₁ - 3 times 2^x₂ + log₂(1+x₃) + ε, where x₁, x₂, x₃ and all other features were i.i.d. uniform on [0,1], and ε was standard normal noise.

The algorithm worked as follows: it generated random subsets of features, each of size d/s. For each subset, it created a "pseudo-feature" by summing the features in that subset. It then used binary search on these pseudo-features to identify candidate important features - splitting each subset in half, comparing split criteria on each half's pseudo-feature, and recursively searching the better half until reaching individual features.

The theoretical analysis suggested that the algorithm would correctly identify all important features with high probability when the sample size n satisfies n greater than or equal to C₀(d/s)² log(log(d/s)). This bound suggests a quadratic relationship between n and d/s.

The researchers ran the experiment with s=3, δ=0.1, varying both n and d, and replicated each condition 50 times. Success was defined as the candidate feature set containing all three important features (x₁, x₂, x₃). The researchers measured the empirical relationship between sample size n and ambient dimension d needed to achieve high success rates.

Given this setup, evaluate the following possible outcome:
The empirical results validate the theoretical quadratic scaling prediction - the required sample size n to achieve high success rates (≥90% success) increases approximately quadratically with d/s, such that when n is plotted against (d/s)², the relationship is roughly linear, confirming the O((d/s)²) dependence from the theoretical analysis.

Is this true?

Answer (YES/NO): NO